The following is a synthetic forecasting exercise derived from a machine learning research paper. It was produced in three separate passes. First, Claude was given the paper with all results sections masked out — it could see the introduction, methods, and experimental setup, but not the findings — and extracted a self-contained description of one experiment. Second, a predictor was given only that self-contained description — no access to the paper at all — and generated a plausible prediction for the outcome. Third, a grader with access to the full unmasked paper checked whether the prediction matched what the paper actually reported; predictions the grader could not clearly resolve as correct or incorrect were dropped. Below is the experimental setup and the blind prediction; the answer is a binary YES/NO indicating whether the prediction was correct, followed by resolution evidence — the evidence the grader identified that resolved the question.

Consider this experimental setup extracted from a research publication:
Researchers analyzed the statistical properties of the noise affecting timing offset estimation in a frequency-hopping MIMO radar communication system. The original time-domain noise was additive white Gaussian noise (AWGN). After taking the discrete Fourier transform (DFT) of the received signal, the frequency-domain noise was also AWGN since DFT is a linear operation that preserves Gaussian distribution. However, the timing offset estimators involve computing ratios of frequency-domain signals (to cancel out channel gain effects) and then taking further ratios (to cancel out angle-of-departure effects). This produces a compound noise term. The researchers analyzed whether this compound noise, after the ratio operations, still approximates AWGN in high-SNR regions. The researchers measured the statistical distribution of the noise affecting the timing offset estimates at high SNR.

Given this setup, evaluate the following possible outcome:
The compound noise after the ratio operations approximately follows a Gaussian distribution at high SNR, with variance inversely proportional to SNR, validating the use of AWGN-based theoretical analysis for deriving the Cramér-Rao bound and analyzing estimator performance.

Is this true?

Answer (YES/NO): NO